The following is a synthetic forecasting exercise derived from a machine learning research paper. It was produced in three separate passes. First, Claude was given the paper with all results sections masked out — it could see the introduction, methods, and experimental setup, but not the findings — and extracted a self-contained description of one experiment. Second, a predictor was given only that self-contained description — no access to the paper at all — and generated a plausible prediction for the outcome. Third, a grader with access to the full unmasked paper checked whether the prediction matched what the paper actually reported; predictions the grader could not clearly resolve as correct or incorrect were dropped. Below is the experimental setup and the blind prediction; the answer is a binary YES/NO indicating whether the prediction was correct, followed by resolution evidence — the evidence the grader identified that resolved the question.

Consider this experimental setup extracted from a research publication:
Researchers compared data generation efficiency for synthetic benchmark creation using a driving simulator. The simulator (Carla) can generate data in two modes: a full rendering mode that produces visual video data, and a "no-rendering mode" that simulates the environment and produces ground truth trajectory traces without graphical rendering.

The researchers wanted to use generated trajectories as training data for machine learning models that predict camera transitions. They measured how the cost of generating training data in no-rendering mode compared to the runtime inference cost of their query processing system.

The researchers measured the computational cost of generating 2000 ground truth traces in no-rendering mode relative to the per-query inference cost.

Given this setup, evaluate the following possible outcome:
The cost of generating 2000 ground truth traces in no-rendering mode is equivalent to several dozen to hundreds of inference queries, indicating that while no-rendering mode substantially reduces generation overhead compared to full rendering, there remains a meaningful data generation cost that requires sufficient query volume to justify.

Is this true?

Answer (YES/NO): NO